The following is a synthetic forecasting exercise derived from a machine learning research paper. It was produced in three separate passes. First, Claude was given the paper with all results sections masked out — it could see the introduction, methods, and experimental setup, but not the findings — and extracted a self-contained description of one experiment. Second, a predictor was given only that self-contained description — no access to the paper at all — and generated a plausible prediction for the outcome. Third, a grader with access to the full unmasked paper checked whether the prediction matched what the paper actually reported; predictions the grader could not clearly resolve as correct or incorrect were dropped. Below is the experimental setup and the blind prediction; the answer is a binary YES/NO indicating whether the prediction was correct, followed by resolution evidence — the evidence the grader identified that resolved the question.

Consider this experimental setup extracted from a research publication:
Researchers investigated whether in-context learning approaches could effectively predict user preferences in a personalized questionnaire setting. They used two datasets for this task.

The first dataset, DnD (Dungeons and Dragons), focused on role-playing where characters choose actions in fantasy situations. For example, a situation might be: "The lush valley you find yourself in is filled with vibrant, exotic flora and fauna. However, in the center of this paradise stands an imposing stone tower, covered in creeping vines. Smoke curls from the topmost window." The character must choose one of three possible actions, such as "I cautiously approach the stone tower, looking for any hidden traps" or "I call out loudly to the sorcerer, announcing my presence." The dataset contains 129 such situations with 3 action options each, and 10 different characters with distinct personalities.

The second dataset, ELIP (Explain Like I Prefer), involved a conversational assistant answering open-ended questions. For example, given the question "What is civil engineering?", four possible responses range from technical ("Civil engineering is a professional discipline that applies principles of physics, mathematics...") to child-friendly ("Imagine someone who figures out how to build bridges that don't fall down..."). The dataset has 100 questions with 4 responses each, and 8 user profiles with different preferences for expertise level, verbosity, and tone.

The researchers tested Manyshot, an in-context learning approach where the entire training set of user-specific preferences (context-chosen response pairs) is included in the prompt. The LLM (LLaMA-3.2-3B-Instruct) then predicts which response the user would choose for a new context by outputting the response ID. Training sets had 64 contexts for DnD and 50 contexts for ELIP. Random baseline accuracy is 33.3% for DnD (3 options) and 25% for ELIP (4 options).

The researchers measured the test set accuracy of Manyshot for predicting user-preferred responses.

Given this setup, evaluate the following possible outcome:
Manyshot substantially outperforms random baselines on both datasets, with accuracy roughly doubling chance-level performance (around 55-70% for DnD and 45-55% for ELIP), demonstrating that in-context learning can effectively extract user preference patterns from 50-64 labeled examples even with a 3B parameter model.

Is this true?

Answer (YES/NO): NO